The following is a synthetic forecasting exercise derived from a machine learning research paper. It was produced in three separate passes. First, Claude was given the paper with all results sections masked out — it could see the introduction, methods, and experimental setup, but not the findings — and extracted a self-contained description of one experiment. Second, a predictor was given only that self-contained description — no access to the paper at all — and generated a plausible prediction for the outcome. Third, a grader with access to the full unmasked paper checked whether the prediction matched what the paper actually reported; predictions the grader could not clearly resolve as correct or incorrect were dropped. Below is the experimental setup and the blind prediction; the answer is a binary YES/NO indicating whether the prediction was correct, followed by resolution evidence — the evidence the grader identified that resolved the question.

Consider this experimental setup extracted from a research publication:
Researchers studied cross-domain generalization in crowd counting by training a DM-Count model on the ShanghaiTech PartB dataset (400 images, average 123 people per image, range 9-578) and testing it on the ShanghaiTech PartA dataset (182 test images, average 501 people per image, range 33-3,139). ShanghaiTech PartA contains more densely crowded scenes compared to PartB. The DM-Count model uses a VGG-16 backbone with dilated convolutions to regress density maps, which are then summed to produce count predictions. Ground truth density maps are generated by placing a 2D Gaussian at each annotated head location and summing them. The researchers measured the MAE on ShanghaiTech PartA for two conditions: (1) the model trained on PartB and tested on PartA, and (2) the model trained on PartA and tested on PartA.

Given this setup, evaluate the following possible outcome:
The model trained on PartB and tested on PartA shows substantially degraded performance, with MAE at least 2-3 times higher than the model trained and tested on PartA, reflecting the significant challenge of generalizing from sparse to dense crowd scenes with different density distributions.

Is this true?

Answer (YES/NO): YES